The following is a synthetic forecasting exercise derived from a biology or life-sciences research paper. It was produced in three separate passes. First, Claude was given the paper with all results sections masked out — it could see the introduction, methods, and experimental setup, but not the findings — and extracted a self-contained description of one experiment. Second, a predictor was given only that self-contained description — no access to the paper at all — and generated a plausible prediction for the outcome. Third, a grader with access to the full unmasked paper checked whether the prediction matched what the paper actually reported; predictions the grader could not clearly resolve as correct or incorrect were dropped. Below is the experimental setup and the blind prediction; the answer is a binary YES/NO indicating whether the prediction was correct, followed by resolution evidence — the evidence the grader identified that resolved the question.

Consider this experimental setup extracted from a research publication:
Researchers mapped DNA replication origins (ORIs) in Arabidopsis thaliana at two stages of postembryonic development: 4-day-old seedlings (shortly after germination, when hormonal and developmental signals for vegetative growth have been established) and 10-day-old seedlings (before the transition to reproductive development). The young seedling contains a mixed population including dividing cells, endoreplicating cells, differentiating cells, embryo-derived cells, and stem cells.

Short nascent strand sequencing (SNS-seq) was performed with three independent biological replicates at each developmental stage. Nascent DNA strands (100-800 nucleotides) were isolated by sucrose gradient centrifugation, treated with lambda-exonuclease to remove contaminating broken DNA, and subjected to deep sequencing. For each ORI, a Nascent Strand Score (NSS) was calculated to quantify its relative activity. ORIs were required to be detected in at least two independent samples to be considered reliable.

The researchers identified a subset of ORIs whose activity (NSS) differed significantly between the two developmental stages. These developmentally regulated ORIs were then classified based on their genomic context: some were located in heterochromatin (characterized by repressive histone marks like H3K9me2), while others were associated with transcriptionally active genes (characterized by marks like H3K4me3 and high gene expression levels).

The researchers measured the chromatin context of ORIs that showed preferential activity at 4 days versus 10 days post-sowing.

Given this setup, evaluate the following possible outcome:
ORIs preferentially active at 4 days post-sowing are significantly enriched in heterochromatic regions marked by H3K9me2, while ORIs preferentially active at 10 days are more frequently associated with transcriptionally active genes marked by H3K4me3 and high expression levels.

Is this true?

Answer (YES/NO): YES